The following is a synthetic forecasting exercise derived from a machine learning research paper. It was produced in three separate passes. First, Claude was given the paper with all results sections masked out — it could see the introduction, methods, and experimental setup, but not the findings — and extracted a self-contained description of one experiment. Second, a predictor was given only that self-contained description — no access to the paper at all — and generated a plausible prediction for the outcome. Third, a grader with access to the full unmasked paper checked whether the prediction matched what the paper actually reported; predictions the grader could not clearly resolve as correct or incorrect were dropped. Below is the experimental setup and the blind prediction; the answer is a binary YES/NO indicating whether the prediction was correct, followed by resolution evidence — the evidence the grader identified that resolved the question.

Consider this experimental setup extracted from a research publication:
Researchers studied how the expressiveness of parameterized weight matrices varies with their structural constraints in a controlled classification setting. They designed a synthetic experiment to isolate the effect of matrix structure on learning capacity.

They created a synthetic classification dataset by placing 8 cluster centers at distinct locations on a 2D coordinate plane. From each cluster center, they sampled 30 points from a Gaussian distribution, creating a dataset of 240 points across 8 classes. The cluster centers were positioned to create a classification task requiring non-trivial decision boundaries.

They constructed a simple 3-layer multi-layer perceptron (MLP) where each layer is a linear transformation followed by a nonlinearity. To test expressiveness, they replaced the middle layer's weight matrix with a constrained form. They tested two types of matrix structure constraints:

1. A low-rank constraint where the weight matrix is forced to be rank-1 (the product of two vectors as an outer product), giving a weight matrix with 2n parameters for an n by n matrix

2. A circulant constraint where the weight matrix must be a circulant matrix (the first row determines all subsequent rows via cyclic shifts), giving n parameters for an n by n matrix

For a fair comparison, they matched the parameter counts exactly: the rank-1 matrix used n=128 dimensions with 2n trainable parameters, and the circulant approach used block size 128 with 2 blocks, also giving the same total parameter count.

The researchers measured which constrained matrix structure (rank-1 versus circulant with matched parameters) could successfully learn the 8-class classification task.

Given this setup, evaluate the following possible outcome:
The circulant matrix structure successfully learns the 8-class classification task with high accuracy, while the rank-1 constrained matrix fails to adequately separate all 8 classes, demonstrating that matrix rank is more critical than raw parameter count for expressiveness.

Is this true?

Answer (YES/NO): YES